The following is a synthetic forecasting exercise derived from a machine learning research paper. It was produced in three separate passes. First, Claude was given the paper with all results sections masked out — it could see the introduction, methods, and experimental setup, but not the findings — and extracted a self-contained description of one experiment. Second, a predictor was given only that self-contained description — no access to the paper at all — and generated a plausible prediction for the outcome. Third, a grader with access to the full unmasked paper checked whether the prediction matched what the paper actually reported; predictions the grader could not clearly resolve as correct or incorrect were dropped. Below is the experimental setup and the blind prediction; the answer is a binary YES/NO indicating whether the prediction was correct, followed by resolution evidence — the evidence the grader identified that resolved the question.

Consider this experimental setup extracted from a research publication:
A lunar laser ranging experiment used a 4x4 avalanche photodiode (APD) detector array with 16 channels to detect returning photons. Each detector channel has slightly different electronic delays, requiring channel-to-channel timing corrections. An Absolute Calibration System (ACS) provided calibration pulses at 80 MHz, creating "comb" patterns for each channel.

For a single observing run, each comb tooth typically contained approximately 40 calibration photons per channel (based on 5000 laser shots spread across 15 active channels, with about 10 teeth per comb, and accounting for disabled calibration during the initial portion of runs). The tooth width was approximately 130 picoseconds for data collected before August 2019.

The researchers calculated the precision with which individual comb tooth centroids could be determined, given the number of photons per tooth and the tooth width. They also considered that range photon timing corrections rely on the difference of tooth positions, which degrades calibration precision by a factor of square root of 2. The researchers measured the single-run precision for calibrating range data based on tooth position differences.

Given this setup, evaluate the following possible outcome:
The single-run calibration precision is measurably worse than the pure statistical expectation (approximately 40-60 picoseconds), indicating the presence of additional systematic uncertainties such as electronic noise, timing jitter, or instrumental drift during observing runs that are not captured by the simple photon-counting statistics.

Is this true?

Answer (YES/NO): NO